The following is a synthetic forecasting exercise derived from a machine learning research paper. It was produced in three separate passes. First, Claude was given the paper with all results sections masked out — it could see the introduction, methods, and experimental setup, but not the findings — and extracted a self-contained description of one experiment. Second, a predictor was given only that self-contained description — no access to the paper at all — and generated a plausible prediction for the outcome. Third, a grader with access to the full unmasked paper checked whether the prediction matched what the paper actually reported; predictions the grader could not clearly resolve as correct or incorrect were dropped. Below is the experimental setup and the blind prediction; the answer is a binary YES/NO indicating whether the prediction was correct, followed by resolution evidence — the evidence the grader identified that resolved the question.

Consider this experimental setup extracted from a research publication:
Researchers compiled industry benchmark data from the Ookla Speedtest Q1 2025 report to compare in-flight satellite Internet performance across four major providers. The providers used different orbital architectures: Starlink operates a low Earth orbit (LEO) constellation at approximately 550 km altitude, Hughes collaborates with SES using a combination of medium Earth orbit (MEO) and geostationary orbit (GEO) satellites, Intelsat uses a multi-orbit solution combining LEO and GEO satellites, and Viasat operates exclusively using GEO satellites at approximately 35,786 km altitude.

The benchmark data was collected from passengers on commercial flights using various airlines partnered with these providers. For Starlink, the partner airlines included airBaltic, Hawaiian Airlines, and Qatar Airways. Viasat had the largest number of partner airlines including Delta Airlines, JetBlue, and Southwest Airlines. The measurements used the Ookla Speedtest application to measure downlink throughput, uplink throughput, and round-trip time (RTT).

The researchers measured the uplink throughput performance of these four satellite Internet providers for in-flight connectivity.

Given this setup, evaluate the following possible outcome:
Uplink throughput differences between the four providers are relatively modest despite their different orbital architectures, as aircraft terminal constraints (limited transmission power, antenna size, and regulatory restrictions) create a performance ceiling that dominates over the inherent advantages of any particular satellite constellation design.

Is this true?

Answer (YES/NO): NO